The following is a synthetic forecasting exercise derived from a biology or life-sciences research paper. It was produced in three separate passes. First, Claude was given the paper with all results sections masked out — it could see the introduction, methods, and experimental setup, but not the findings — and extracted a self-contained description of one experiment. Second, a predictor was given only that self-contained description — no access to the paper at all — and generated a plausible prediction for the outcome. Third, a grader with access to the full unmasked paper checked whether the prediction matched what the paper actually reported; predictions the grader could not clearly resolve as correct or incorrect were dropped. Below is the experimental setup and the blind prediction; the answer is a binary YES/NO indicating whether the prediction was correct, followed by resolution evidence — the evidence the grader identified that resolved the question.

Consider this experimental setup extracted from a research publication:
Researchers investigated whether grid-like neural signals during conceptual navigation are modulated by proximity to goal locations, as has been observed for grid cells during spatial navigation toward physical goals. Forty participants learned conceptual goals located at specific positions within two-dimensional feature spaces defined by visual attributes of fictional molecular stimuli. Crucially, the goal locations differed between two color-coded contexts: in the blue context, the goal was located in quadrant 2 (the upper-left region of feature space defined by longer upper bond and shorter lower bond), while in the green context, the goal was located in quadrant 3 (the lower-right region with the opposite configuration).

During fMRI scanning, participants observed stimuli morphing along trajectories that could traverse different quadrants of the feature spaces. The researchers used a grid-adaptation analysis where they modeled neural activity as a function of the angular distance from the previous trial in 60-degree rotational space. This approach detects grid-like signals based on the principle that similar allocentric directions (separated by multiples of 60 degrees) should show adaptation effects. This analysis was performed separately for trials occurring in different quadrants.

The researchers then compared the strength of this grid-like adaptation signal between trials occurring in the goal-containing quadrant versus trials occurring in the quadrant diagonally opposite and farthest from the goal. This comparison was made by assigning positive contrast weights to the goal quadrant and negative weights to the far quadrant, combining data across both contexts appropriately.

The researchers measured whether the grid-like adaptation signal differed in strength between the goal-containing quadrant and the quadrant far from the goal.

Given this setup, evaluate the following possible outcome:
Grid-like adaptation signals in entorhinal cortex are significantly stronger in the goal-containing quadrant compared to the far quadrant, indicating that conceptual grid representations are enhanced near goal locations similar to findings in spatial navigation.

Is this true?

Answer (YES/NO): YES